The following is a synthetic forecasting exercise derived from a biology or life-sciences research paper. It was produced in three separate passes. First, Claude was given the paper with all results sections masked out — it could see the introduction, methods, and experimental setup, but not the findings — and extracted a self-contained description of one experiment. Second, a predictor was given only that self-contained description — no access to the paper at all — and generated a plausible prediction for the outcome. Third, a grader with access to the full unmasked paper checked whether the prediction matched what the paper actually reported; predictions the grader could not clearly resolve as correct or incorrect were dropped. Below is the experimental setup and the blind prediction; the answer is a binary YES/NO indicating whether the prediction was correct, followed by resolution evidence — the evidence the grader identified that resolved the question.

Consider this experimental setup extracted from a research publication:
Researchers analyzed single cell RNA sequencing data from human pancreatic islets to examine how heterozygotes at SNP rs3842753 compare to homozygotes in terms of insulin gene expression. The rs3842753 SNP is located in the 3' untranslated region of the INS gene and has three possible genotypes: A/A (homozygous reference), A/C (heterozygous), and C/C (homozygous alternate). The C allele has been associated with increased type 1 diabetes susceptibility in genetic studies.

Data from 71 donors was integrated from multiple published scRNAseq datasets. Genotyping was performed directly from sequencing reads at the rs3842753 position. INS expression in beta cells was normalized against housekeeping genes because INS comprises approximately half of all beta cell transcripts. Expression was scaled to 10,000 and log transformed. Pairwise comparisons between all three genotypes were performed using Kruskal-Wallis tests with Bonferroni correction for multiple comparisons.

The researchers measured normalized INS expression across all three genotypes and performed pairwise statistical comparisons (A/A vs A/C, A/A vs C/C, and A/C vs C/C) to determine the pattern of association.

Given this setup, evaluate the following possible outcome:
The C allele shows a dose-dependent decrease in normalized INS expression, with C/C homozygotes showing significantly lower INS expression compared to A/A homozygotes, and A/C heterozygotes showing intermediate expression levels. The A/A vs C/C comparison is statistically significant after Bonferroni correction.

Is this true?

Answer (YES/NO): NO